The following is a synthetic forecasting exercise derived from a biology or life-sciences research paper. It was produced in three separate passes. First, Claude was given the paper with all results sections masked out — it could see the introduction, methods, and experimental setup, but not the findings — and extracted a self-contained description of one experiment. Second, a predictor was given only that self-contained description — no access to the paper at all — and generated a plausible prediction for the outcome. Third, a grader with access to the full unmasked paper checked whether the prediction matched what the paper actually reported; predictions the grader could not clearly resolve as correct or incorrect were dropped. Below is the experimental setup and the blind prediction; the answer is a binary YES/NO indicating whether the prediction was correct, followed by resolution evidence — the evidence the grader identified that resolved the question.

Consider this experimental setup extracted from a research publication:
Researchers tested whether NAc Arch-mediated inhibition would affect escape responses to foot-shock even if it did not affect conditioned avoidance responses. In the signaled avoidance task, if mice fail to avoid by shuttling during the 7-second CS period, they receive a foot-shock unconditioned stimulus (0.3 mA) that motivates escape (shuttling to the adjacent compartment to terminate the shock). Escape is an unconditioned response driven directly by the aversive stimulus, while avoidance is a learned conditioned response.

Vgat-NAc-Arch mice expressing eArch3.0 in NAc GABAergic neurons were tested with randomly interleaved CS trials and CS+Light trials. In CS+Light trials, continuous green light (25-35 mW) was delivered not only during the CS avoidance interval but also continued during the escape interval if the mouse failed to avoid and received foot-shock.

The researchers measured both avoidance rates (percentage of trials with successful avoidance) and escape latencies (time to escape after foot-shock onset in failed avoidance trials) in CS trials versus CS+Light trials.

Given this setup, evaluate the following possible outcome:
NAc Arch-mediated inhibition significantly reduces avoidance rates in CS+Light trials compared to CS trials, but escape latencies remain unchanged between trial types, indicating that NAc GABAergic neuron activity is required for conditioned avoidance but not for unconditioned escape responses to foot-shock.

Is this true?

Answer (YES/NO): NO